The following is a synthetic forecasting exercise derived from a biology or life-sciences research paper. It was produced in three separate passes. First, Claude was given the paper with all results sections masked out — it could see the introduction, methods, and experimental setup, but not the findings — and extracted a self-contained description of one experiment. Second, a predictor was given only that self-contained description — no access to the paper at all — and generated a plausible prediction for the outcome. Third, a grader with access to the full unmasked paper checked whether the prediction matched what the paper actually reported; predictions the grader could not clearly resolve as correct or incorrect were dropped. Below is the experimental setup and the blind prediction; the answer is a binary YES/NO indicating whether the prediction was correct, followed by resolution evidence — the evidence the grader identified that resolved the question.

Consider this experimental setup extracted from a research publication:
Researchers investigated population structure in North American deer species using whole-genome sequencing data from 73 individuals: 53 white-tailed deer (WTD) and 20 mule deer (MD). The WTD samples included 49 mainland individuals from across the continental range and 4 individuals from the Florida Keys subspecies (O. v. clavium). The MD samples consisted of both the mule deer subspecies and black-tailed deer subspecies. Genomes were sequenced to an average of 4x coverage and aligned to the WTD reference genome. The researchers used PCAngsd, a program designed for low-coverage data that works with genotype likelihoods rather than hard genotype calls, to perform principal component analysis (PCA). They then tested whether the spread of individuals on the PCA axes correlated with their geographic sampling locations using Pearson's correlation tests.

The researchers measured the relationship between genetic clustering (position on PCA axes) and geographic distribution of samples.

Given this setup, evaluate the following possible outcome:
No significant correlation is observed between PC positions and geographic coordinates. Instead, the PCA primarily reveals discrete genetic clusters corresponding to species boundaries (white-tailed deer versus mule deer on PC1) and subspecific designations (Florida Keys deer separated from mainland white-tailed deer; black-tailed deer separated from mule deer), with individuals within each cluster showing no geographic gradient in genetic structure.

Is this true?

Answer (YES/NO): NO